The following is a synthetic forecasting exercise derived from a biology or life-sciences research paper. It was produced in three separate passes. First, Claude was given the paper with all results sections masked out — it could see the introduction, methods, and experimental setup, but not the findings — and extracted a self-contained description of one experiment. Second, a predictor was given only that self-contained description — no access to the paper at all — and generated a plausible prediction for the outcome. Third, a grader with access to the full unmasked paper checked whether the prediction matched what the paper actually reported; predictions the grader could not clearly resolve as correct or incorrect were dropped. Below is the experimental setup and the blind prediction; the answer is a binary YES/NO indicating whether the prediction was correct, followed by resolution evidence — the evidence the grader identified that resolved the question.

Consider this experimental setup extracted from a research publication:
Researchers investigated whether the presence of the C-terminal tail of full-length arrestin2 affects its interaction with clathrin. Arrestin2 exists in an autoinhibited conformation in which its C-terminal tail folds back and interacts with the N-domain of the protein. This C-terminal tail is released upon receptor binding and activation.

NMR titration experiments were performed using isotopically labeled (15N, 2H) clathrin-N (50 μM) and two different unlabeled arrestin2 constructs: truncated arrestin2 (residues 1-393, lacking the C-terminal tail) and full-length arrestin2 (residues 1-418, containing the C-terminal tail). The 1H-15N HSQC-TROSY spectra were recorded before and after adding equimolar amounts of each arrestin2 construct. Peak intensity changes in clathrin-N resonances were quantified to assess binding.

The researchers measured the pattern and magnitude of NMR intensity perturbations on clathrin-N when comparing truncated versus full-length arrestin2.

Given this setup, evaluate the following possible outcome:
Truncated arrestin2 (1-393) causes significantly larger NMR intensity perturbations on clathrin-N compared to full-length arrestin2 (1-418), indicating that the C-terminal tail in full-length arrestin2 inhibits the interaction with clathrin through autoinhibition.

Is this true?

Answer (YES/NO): NO